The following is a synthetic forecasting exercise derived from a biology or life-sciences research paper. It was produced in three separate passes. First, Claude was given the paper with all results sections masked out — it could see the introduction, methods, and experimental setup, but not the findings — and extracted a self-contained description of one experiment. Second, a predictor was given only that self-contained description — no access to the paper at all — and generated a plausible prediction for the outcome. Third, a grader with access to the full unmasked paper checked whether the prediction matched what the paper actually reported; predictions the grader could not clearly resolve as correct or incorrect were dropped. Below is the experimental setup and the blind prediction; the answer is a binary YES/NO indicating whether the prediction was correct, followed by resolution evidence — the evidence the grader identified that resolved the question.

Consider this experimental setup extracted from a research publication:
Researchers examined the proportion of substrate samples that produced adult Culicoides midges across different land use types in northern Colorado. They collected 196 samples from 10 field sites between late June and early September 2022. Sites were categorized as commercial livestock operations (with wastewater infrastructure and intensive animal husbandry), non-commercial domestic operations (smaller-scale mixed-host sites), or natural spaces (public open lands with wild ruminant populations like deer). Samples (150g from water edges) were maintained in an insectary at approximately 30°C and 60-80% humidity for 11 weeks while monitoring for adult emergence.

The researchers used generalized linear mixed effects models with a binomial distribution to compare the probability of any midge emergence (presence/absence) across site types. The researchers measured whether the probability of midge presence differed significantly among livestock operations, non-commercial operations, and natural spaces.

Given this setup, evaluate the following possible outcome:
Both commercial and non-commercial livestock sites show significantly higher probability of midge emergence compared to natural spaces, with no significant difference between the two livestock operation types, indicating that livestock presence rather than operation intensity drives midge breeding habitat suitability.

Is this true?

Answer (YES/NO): NO